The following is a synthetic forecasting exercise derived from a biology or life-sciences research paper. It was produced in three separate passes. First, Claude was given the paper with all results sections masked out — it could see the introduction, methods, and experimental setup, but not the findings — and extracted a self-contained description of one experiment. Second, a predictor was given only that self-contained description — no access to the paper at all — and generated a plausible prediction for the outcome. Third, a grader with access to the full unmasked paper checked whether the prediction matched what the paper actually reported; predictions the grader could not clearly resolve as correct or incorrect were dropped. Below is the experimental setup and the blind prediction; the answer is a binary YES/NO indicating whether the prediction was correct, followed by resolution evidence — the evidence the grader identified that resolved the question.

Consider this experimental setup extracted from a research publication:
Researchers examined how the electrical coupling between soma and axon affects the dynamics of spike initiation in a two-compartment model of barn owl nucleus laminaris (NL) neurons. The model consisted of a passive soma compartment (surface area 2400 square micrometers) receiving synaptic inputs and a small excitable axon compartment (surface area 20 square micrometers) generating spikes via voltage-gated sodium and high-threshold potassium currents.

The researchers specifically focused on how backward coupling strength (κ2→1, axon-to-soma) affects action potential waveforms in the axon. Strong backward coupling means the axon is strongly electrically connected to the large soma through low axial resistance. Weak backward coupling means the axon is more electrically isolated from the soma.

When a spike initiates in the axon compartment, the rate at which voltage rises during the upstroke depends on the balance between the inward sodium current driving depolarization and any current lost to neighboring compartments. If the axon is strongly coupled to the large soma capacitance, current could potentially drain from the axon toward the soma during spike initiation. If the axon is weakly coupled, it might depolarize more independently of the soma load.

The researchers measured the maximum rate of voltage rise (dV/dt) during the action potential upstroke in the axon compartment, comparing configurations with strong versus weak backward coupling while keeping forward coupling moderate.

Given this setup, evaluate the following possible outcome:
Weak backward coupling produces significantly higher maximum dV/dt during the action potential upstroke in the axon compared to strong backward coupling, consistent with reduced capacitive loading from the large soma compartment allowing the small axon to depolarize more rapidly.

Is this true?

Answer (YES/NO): YES